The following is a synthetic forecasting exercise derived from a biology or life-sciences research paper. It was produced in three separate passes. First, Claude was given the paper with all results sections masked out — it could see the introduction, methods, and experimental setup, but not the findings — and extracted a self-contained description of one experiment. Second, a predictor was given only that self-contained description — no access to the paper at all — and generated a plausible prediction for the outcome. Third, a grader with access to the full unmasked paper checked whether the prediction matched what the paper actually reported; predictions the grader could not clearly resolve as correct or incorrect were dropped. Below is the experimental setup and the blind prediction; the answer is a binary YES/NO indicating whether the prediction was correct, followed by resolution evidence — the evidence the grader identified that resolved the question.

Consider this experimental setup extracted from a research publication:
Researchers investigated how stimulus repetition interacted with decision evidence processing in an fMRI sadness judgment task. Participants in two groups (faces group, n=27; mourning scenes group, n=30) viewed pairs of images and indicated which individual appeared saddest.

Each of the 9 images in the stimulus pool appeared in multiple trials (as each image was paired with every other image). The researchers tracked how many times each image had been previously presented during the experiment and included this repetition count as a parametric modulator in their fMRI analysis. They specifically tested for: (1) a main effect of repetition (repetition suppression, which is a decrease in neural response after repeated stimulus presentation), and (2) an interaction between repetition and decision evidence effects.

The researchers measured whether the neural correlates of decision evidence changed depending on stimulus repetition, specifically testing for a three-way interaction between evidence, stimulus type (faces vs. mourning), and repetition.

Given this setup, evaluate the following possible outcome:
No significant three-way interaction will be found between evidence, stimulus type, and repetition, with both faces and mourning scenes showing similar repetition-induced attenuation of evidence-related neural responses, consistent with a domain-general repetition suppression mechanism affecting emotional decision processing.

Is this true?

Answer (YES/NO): NO